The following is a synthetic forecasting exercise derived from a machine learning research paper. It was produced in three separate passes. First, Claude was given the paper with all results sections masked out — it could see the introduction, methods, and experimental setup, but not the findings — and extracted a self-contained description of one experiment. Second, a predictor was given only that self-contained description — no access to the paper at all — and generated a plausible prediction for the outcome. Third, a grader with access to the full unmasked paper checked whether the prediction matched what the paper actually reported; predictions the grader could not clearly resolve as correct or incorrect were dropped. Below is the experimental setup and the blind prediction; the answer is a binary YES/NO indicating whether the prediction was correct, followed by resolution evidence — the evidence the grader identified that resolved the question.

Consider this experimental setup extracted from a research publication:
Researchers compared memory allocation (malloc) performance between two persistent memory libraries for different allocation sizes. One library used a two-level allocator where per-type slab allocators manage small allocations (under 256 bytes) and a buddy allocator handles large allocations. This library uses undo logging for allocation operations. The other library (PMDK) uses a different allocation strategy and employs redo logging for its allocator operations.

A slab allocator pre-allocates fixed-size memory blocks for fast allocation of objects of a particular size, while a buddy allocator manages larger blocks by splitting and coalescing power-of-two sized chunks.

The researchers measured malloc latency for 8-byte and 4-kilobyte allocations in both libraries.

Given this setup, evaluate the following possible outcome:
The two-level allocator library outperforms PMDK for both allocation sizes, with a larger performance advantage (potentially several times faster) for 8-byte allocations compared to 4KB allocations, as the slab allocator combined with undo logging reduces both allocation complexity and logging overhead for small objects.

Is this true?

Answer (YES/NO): NO